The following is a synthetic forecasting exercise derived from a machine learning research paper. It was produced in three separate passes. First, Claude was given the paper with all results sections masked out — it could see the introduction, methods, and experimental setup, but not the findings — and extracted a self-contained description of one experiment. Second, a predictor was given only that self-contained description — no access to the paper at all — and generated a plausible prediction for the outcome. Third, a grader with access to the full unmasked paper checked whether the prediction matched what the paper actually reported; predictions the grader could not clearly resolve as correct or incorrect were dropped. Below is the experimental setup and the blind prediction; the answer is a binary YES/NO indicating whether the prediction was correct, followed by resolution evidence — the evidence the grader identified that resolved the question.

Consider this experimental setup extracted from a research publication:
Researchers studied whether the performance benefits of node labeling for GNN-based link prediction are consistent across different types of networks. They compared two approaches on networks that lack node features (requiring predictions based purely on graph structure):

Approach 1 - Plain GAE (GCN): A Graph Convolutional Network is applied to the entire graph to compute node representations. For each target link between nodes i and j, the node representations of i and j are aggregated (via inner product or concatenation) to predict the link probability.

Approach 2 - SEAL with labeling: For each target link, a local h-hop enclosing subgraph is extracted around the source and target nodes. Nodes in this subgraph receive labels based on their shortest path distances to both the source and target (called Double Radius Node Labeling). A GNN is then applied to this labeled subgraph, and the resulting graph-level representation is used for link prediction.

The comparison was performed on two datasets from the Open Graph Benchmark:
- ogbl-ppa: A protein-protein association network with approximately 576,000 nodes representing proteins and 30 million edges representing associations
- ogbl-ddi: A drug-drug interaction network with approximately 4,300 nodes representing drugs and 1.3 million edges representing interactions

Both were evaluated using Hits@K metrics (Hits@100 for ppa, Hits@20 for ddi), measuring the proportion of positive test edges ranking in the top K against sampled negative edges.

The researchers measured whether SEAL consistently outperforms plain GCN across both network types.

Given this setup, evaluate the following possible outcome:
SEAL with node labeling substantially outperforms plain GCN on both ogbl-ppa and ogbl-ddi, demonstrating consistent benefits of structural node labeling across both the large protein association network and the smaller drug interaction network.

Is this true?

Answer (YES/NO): NO